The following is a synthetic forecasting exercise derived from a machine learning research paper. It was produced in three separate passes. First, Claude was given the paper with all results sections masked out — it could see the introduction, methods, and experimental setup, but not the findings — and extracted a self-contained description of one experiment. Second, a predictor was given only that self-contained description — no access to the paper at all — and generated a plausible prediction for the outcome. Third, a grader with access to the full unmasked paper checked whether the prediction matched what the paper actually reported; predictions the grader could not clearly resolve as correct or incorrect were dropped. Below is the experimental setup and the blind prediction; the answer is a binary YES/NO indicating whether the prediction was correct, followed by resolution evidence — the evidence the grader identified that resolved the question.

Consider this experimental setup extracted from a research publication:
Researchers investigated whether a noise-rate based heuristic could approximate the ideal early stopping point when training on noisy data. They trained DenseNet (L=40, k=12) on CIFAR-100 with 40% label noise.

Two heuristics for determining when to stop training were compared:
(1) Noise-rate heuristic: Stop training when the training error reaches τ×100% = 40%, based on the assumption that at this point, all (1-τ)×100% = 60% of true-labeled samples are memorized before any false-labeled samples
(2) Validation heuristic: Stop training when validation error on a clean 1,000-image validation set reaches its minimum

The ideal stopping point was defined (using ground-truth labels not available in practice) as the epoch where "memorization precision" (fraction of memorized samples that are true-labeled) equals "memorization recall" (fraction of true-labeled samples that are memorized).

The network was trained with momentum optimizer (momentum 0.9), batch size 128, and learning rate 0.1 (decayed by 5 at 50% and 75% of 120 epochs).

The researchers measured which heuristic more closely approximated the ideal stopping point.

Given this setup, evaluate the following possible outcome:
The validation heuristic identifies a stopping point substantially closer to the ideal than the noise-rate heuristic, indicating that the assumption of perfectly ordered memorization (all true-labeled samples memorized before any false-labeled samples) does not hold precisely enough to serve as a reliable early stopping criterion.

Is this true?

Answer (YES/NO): NO